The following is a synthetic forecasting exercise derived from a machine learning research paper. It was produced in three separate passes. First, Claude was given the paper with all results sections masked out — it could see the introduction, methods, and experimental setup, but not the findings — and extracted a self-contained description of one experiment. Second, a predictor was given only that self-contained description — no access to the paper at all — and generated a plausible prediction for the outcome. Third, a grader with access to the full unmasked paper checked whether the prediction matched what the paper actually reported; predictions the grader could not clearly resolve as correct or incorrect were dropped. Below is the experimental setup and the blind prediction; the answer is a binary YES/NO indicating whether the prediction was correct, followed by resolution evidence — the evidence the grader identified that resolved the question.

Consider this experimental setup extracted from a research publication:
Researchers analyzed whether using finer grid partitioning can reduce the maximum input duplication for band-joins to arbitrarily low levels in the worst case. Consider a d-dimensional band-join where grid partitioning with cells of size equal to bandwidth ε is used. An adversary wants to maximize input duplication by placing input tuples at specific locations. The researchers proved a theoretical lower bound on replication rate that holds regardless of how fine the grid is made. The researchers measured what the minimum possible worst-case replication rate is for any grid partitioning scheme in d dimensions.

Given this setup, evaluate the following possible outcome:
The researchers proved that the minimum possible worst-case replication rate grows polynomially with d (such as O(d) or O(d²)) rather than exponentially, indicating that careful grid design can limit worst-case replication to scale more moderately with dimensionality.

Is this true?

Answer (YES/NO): NO